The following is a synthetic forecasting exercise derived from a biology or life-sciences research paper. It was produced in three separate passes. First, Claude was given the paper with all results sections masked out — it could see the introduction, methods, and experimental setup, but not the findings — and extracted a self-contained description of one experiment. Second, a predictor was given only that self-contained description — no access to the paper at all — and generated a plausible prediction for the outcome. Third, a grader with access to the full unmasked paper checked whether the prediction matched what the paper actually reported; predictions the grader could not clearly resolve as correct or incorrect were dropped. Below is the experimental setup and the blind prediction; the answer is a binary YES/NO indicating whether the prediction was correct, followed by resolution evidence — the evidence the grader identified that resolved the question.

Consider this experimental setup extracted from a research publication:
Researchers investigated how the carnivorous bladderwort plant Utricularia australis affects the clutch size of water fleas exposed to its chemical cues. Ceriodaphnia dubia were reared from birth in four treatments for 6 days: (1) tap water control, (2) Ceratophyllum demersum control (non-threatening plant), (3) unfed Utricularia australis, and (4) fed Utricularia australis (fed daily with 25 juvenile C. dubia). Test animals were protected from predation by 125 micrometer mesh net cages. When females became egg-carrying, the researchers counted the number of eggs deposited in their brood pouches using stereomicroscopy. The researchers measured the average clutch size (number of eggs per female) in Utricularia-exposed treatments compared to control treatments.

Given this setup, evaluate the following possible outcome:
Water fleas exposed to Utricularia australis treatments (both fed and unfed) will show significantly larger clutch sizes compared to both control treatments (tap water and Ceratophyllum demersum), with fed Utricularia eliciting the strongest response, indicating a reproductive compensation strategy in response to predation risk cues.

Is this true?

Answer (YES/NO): NO